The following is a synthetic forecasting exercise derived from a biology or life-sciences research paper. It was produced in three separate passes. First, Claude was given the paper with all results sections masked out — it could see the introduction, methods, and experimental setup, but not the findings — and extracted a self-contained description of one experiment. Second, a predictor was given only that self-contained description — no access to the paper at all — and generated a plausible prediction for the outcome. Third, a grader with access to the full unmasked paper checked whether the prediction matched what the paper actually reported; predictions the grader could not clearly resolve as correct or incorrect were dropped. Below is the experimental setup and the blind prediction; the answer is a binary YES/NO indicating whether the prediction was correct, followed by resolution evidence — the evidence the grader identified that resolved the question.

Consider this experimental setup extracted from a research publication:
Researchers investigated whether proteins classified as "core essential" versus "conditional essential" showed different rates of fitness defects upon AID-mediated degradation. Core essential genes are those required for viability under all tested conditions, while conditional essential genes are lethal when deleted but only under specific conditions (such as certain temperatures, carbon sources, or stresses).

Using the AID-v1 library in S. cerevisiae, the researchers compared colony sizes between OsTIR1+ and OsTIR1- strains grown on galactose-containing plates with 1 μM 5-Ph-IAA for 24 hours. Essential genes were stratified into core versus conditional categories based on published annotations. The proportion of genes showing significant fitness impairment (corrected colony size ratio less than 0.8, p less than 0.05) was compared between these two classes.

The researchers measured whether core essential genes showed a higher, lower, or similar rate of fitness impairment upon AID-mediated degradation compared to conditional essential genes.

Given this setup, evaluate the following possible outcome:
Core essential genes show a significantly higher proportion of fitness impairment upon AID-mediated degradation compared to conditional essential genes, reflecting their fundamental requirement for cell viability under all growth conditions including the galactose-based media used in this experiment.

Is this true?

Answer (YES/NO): YES